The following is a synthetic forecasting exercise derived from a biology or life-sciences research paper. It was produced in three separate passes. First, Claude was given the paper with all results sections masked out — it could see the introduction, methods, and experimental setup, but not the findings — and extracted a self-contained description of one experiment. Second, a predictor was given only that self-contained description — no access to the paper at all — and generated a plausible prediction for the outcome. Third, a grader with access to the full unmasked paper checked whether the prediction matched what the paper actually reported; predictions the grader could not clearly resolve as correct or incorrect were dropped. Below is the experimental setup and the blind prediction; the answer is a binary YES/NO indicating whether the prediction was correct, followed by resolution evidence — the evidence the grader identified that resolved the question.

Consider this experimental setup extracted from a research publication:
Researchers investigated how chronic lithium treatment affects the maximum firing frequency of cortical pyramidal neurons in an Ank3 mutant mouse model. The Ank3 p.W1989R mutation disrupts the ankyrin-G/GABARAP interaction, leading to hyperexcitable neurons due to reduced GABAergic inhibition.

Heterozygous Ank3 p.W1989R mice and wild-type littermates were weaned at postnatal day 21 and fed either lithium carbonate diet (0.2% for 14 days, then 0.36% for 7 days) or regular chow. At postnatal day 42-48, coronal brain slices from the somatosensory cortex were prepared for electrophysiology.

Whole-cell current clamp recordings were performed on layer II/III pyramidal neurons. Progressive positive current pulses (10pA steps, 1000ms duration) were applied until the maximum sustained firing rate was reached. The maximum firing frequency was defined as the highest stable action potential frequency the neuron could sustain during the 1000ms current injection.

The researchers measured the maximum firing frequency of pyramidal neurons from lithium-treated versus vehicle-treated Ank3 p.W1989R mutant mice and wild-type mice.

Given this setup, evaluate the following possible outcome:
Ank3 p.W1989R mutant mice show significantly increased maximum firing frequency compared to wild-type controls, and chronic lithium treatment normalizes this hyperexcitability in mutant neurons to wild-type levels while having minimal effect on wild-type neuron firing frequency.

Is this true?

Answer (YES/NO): YES